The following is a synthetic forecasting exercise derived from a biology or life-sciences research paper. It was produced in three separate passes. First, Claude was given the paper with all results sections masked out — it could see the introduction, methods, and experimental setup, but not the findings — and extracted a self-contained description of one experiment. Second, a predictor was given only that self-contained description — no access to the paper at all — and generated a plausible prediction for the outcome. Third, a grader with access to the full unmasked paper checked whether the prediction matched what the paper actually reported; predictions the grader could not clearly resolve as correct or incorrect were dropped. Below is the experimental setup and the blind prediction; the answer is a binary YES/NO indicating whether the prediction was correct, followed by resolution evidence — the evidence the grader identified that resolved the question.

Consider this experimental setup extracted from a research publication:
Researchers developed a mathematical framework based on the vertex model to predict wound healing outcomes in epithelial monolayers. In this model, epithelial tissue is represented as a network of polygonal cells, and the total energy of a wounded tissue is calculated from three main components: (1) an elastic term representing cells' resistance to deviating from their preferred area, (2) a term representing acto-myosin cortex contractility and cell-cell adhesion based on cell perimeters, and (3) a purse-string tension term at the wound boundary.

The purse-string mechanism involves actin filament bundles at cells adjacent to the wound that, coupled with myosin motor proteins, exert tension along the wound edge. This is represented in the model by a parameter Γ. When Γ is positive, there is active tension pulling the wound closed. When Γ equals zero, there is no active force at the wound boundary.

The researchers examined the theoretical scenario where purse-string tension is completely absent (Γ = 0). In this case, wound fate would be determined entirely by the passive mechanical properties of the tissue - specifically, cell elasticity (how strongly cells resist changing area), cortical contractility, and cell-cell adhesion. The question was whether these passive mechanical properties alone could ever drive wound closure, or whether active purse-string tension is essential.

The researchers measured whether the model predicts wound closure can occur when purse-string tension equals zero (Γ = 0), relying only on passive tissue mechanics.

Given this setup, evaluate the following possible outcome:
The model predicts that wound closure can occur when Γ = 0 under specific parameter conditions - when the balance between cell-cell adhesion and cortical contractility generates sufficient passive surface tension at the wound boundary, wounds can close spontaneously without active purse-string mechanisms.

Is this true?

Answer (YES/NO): YES